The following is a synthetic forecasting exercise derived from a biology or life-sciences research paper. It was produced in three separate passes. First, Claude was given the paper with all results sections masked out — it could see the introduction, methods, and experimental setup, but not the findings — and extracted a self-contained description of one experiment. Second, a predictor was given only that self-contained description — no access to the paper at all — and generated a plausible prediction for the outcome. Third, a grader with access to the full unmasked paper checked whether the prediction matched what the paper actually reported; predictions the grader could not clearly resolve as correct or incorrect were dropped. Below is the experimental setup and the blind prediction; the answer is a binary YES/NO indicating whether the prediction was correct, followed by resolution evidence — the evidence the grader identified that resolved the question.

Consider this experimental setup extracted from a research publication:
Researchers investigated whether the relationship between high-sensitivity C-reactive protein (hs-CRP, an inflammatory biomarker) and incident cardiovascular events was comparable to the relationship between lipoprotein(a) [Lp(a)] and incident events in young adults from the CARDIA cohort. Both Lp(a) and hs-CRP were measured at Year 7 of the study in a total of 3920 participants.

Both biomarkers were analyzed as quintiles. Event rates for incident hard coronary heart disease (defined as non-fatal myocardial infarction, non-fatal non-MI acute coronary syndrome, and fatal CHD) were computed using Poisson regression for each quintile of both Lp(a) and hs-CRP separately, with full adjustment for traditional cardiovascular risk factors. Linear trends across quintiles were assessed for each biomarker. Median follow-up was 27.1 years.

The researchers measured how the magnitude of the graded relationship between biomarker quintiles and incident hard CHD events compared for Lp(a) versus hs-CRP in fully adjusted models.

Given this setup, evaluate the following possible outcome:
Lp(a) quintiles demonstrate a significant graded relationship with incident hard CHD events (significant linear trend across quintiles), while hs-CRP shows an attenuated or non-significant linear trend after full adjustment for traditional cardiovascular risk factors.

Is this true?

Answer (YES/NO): NO